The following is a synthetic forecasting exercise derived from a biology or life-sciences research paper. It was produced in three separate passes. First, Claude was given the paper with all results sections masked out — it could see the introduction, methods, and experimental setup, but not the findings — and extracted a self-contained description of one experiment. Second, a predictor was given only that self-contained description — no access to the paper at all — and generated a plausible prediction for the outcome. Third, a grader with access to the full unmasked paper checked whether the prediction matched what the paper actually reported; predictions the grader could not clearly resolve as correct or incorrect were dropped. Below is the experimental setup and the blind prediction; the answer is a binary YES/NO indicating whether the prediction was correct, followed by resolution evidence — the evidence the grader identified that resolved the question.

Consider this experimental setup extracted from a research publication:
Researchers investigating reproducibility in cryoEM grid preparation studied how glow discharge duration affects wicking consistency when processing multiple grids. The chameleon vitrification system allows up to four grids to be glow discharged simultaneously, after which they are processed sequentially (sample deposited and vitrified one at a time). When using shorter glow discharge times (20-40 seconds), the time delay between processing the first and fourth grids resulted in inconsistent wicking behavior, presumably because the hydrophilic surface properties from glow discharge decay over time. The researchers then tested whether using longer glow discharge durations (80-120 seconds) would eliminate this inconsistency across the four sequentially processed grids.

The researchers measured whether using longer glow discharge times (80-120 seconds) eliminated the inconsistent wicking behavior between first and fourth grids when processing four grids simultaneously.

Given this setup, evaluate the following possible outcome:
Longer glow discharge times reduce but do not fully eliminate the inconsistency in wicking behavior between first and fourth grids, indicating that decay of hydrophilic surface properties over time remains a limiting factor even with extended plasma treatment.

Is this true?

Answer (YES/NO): YES